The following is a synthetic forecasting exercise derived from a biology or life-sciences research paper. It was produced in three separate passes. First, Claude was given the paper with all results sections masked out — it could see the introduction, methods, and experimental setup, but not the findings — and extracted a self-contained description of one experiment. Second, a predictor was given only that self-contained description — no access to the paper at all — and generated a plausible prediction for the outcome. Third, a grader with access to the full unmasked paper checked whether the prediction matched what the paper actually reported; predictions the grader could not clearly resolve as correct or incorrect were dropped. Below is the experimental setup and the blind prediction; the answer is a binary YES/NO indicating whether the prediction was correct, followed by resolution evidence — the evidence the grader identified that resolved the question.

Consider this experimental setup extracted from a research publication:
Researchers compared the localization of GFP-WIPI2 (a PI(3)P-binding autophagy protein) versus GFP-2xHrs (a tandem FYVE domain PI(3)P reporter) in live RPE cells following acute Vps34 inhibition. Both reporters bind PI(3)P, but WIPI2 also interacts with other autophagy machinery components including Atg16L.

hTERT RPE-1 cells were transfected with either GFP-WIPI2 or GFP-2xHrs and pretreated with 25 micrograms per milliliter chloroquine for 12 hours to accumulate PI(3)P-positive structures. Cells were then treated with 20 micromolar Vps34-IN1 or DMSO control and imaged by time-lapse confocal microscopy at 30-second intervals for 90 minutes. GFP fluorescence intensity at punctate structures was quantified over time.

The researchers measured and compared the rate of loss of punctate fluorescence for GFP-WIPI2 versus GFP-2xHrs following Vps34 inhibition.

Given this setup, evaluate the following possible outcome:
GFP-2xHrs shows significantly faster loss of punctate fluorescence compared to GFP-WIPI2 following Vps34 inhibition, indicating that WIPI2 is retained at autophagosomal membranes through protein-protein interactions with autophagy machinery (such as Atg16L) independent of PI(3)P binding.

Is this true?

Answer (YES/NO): YES